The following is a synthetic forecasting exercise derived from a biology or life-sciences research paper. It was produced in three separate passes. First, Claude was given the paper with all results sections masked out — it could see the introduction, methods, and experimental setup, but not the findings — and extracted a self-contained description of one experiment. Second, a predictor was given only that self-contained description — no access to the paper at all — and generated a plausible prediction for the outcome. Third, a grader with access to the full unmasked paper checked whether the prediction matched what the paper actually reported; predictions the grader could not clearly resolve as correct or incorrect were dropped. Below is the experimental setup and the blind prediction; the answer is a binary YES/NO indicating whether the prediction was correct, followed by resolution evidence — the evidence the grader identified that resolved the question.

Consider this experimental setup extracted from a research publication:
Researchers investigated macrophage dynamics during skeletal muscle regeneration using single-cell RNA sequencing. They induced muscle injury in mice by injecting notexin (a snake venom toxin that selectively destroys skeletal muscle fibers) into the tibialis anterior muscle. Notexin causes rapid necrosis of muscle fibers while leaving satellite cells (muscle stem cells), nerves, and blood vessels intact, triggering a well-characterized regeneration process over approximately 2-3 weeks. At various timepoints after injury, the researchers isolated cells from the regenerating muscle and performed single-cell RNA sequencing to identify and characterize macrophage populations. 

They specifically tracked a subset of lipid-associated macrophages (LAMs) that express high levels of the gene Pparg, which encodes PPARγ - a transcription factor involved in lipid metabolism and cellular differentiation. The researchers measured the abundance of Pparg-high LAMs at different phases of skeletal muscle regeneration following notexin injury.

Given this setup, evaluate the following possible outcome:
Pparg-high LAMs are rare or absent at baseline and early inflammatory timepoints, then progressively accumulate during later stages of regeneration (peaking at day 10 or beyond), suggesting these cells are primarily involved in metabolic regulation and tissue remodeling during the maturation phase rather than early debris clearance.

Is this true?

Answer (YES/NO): NO